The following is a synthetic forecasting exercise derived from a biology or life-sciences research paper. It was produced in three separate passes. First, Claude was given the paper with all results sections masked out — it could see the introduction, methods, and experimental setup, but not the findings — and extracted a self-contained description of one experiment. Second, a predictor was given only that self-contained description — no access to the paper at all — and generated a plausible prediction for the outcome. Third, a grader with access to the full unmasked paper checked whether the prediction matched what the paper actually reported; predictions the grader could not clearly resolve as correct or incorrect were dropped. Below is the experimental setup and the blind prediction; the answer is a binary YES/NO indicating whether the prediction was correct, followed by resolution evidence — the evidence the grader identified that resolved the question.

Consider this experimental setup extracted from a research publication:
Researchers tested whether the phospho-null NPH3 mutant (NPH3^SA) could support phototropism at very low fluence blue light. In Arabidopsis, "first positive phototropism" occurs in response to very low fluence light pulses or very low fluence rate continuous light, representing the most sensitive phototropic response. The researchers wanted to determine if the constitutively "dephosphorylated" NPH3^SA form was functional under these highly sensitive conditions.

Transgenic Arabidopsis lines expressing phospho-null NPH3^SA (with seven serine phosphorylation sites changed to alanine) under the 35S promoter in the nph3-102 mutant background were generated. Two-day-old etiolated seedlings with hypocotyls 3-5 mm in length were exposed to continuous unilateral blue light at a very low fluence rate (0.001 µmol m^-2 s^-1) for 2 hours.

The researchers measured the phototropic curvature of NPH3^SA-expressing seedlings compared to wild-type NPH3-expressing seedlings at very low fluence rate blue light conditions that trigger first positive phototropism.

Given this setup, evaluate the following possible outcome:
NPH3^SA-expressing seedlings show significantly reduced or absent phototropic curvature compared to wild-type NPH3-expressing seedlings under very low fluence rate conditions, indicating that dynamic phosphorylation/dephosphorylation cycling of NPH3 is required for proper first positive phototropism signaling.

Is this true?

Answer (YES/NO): NO